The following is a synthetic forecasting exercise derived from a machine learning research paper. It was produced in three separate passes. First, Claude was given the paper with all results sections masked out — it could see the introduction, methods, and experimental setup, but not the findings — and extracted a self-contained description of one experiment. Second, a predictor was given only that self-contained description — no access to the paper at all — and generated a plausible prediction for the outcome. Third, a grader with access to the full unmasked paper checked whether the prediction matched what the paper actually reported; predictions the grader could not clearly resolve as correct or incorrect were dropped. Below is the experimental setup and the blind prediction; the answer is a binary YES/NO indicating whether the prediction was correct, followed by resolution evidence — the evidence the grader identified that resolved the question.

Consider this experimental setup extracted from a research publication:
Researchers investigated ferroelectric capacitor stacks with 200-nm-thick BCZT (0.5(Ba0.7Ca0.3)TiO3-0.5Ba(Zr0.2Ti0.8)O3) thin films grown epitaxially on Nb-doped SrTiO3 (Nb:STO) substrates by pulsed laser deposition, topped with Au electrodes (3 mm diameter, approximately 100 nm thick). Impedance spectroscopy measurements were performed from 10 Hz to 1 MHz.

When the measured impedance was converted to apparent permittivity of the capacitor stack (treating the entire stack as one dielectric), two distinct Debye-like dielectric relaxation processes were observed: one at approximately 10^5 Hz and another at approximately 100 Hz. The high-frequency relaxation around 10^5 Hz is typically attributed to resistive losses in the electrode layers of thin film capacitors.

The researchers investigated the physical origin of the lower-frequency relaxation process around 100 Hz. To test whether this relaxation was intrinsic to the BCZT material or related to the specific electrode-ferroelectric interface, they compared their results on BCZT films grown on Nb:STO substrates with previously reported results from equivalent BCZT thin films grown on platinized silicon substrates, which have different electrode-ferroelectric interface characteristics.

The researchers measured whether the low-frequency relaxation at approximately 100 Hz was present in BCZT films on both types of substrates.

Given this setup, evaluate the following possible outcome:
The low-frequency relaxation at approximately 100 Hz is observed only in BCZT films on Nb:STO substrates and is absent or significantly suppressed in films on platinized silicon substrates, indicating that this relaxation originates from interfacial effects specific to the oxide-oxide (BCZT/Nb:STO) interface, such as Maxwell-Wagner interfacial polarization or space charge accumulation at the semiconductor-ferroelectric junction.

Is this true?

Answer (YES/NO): YES